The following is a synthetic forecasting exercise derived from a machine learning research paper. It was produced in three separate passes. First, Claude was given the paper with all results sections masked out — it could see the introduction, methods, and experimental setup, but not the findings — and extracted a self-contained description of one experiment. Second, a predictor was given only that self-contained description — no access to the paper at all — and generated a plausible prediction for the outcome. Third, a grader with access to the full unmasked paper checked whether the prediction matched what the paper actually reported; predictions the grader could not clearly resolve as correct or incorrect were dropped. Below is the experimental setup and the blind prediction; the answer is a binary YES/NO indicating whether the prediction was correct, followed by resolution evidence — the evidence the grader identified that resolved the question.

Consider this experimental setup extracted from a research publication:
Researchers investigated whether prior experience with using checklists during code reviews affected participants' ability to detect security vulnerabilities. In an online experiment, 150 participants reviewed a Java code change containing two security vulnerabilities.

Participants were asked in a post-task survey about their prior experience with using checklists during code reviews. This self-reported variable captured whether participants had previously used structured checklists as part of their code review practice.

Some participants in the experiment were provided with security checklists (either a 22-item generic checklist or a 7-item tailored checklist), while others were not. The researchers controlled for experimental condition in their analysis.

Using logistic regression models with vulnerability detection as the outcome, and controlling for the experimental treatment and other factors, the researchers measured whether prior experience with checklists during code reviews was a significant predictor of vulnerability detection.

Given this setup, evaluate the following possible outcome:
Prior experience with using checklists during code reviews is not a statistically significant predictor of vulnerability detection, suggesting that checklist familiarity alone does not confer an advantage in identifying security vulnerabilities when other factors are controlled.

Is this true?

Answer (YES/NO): YES